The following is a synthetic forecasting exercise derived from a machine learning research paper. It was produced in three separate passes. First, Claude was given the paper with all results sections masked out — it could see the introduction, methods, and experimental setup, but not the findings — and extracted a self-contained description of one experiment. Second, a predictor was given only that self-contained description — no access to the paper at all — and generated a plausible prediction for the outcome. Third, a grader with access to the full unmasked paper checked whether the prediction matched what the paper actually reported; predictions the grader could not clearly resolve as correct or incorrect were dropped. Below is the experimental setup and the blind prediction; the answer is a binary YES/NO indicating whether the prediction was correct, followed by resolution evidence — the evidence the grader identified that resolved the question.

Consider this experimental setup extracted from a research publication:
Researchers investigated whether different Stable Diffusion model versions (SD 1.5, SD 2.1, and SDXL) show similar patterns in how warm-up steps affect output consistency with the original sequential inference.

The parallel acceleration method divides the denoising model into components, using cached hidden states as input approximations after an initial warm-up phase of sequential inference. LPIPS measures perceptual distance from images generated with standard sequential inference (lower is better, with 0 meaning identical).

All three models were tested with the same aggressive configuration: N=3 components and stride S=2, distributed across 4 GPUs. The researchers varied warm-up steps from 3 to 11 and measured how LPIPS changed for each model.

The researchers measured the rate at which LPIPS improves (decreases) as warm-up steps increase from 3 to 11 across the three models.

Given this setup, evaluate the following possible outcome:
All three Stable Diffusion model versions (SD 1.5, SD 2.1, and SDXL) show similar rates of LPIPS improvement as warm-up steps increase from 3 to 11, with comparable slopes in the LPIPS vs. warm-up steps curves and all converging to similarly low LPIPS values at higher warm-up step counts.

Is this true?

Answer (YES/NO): YES